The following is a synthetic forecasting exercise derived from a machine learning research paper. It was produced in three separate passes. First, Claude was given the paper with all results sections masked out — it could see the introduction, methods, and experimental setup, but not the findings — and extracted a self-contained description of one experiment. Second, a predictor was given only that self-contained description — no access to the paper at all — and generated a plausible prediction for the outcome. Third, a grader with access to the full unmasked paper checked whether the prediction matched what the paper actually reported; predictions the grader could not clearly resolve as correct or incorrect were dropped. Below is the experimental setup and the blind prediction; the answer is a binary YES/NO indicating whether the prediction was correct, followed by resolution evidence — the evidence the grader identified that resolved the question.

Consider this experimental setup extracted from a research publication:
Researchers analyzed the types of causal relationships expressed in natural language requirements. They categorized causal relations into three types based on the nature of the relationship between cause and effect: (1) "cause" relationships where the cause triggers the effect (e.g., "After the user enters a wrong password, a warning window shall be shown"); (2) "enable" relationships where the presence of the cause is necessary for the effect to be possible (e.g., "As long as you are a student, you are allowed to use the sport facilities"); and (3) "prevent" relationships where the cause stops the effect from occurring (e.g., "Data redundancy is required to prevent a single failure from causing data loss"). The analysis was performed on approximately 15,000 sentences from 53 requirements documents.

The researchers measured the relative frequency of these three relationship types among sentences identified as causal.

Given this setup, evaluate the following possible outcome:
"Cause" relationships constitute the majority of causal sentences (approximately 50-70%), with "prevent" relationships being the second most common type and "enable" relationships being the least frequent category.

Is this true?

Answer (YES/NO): NO